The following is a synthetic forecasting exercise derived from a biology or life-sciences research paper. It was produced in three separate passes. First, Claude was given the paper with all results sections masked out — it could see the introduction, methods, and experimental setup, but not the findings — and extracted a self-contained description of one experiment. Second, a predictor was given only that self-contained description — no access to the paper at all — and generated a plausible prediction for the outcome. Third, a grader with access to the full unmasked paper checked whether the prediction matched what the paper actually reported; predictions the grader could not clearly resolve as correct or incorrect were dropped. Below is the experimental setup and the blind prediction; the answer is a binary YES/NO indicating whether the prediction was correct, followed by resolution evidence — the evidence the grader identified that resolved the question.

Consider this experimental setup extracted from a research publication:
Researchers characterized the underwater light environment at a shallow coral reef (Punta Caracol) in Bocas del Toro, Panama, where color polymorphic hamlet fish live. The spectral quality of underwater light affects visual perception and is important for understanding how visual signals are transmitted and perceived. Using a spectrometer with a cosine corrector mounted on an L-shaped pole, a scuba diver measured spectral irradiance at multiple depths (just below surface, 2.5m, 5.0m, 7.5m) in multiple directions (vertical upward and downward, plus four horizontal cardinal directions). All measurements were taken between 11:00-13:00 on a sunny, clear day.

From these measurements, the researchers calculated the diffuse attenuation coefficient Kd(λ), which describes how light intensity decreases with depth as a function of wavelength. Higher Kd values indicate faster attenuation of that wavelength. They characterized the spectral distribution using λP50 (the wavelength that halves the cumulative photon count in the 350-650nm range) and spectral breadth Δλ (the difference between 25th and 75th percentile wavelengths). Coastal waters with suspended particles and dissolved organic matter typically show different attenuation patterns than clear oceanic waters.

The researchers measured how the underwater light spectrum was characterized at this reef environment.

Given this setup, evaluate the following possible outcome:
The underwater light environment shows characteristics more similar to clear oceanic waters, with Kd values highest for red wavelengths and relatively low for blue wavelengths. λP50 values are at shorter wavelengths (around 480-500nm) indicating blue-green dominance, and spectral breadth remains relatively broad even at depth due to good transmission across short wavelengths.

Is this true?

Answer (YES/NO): NO